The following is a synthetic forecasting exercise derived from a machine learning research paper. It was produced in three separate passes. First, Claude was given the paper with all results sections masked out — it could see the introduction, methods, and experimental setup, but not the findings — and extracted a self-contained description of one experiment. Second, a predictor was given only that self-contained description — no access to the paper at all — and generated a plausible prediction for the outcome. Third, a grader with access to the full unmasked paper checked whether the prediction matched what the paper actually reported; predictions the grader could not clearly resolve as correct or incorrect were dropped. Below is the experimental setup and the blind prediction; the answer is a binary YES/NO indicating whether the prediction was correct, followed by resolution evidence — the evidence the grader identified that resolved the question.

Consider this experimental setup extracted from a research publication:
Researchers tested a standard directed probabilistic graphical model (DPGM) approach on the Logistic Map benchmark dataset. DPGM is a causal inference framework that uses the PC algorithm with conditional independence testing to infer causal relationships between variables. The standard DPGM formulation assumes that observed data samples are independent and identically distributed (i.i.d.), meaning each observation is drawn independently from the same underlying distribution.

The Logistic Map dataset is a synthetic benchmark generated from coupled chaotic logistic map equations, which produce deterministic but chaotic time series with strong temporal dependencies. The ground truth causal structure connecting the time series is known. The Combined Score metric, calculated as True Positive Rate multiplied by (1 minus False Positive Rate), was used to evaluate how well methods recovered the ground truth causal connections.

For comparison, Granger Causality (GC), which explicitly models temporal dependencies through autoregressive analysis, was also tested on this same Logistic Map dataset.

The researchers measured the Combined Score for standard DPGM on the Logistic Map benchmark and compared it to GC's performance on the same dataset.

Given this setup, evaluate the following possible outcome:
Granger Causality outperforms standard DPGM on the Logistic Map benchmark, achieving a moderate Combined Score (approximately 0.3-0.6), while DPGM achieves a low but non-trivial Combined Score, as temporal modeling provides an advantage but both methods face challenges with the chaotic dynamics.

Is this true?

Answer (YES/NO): NO